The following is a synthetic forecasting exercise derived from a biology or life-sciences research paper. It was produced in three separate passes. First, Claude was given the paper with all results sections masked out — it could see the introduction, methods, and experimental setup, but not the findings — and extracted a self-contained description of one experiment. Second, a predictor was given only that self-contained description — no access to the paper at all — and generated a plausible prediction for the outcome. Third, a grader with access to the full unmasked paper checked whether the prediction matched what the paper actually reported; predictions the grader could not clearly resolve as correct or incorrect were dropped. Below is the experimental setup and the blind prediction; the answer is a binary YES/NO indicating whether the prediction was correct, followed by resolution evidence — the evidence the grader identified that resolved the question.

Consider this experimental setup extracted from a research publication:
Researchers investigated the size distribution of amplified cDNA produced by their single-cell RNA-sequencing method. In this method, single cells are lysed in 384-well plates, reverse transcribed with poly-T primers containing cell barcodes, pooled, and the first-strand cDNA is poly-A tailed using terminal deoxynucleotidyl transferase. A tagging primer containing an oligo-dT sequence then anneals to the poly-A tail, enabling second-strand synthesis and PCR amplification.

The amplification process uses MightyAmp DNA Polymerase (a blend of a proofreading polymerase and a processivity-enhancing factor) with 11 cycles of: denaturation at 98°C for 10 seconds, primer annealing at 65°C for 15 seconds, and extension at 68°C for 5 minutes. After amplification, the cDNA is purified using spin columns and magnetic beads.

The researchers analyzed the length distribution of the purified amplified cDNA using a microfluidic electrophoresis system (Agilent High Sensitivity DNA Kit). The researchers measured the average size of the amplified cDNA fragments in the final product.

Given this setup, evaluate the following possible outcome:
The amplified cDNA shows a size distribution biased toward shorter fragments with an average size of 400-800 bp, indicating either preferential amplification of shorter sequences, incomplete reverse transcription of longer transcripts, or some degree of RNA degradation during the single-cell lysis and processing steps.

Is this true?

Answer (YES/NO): NO